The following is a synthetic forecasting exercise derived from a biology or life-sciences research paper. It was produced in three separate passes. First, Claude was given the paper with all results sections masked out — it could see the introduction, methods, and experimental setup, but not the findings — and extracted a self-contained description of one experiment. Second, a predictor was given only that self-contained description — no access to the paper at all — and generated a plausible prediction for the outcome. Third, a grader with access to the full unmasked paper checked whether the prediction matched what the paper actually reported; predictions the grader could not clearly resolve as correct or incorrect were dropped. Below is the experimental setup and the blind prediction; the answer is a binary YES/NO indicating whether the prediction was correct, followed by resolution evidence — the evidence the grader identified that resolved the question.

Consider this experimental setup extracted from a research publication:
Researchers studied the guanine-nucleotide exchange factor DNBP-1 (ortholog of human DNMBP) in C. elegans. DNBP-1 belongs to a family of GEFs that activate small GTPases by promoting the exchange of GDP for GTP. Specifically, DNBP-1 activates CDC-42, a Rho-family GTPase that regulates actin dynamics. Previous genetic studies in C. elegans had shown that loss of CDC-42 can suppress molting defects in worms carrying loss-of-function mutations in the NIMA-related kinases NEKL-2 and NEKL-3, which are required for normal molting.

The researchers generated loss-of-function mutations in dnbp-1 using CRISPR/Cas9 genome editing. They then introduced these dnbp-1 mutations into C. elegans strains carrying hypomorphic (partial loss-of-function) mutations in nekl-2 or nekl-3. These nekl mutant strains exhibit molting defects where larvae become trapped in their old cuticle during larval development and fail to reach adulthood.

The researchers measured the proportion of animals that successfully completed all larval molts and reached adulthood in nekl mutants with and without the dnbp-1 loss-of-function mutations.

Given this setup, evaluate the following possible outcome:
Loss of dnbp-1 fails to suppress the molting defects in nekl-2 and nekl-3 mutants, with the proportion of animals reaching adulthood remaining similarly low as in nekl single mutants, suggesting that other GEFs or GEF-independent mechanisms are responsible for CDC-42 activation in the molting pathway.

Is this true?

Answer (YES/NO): NO